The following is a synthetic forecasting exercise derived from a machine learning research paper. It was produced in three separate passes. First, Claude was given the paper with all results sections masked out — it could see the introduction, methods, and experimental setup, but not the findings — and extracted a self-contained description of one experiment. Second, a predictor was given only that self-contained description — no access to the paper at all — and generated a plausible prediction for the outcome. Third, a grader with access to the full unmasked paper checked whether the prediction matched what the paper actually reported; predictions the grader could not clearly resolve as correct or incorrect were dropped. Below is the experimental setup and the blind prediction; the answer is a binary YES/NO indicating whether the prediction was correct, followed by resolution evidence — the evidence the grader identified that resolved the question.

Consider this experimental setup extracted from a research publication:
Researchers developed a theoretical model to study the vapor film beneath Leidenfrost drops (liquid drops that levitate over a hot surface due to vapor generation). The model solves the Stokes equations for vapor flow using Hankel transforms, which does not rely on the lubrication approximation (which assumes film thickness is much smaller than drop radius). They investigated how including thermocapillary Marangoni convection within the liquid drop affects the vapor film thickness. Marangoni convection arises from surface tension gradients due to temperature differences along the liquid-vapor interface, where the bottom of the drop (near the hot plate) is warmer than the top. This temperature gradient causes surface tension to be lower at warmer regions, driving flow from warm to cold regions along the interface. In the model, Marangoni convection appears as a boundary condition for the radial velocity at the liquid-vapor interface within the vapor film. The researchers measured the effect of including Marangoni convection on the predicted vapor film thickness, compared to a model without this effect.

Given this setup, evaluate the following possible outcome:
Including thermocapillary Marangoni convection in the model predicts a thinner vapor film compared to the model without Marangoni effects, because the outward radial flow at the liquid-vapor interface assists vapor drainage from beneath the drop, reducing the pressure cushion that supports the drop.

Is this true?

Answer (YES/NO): YES